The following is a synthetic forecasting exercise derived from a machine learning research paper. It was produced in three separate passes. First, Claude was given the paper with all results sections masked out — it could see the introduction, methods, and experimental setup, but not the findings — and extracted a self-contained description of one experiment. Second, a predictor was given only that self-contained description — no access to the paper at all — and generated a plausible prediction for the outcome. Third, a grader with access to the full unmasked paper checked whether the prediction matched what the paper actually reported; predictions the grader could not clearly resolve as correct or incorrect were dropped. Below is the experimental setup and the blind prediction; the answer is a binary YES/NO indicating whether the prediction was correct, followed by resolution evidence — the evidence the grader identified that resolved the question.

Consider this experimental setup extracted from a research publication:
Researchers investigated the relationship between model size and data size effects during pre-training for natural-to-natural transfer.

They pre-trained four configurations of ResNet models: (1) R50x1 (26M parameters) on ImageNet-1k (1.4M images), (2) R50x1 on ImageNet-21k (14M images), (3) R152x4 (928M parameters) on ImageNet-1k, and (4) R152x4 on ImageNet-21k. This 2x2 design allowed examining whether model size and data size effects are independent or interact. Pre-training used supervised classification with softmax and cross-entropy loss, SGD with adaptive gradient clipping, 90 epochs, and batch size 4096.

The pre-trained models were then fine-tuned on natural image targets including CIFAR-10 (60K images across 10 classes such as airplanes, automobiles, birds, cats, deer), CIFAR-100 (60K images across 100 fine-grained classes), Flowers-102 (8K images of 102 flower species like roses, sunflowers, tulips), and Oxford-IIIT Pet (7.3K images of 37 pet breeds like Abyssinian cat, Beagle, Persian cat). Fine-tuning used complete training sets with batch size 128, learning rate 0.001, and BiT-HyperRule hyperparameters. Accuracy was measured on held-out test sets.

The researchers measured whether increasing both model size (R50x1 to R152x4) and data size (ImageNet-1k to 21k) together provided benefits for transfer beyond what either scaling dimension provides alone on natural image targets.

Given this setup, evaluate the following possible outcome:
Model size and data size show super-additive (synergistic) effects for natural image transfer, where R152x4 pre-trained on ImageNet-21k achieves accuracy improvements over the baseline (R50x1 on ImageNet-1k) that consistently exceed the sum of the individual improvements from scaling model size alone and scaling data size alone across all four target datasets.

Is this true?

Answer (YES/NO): NO